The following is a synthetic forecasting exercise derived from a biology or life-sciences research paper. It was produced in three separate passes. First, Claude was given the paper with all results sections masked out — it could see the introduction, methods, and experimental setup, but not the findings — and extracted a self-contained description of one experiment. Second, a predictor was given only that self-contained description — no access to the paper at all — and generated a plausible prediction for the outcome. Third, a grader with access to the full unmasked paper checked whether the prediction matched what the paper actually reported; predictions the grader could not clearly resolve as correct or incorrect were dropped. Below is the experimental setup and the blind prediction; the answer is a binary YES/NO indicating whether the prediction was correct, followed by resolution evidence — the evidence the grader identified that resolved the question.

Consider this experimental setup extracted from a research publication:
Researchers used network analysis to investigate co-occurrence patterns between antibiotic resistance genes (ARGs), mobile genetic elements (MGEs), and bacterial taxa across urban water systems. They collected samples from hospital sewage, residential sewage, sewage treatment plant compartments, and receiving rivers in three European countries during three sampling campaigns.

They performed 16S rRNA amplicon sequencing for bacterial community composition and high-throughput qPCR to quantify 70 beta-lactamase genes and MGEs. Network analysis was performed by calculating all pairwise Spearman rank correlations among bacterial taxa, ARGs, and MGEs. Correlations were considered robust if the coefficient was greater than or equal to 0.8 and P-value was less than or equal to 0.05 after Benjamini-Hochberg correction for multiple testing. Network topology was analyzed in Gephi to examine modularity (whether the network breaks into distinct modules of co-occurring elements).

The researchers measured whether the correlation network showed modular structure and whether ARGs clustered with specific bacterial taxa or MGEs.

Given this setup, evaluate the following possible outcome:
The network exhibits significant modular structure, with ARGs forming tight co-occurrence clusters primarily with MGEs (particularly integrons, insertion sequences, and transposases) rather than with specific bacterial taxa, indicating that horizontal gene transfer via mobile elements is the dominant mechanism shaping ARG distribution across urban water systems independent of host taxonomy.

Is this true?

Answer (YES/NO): NO